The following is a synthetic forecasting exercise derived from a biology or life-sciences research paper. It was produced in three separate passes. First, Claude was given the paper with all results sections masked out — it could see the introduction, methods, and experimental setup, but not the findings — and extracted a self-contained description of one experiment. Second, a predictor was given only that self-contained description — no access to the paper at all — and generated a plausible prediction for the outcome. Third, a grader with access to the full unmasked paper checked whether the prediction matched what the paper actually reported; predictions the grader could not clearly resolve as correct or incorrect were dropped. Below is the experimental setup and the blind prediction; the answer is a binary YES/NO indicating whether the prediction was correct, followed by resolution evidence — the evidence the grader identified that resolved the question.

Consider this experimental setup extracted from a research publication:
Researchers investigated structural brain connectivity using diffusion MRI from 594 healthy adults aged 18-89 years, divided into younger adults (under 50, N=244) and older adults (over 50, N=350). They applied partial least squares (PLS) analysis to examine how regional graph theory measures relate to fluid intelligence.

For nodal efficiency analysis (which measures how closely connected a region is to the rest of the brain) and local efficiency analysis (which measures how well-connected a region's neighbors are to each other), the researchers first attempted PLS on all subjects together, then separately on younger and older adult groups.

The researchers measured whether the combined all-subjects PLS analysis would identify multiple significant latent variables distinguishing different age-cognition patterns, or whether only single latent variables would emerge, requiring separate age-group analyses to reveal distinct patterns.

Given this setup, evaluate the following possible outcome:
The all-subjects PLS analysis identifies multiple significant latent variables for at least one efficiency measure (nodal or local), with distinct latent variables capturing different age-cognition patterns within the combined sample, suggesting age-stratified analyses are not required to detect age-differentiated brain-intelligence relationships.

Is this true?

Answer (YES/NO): NO